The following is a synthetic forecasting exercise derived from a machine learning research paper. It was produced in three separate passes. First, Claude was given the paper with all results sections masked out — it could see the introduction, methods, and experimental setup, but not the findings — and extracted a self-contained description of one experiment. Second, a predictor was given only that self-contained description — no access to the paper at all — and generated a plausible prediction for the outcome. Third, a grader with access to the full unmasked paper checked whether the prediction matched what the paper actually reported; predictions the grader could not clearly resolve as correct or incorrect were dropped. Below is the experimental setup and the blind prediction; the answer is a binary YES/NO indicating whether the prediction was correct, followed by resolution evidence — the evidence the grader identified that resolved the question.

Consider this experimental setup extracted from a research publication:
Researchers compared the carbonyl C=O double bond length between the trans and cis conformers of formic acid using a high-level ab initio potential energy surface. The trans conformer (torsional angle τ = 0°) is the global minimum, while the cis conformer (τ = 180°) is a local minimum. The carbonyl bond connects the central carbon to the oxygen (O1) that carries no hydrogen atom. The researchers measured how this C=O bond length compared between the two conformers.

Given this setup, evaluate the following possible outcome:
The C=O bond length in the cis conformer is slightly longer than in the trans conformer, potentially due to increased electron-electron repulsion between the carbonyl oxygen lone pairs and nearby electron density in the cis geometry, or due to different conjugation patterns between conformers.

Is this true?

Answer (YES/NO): NO